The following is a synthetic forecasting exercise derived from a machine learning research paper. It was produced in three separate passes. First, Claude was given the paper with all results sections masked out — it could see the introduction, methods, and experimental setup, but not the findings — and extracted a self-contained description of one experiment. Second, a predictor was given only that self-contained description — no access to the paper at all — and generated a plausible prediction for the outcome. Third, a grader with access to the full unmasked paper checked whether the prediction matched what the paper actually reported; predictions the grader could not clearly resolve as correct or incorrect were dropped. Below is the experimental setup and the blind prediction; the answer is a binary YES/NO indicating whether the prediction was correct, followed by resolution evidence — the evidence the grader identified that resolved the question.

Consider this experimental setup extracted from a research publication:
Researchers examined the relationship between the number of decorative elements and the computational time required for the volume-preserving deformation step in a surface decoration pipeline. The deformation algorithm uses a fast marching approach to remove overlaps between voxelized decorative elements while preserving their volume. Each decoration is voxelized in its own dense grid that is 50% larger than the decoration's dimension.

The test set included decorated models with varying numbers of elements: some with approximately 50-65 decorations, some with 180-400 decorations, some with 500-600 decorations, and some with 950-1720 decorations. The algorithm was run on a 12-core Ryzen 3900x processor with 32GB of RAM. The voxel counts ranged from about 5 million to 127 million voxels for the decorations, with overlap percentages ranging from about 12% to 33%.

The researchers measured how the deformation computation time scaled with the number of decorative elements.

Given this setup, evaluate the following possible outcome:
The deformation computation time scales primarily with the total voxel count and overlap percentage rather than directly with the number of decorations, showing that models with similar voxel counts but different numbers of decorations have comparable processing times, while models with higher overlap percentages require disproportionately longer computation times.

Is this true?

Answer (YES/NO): NO